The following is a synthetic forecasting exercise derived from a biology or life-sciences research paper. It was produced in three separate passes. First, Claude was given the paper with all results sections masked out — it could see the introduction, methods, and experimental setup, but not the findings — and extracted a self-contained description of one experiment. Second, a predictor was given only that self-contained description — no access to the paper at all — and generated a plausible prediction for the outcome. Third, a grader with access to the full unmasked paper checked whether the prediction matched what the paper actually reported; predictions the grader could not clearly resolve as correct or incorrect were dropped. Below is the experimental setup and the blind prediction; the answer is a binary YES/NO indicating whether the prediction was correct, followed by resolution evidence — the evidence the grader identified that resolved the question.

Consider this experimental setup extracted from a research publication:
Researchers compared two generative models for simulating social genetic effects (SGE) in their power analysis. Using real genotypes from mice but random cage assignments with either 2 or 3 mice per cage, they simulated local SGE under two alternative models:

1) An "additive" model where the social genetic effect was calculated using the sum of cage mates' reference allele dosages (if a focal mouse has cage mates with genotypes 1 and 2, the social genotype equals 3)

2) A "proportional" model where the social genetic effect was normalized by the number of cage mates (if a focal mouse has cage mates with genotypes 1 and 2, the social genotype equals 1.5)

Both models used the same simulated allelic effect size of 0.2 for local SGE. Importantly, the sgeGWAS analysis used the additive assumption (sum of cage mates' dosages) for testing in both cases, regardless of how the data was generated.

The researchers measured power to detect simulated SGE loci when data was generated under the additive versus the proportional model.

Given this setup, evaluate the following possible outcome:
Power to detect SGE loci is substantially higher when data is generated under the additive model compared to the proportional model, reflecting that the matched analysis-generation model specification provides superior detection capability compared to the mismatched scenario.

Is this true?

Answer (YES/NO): YES